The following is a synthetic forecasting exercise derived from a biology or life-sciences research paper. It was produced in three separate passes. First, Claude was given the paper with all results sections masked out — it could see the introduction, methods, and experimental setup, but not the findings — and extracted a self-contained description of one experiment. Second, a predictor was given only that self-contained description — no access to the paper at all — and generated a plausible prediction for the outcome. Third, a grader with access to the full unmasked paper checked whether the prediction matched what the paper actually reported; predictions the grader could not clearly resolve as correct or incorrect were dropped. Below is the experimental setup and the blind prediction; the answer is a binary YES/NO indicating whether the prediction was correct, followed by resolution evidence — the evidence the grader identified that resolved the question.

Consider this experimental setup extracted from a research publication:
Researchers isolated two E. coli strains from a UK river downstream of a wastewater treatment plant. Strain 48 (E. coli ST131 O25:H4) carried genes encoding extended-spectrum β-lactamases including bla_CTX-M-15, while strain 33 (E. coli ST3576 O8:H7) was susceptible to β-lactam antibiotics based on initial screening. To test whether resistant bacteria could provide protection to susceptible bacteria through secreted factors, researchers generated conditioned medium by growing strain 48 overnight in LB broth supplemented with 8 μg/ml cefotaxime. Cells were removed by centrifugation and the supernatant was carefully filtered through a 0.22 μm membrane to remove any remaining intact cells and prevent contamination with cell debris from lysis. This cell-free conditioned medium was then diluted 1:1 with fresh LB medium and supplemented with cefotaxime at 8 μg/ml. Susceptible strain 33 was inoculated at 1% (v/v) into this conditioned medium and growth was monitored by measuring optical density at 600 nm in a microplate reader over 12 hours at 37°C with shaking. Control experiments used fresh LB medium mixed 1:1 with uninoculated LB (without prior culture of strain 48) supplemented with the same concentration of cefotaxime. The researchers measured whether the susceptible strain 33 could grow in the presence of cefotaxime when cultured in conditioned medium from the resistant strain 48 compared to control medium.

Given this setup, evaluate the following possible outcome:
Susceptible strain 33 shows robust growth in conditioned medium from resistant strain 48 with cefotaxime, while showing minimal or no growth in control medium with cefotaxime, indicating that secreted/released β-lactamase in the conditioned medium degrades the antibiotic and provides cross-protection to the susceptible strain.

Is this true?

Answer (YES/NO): YES